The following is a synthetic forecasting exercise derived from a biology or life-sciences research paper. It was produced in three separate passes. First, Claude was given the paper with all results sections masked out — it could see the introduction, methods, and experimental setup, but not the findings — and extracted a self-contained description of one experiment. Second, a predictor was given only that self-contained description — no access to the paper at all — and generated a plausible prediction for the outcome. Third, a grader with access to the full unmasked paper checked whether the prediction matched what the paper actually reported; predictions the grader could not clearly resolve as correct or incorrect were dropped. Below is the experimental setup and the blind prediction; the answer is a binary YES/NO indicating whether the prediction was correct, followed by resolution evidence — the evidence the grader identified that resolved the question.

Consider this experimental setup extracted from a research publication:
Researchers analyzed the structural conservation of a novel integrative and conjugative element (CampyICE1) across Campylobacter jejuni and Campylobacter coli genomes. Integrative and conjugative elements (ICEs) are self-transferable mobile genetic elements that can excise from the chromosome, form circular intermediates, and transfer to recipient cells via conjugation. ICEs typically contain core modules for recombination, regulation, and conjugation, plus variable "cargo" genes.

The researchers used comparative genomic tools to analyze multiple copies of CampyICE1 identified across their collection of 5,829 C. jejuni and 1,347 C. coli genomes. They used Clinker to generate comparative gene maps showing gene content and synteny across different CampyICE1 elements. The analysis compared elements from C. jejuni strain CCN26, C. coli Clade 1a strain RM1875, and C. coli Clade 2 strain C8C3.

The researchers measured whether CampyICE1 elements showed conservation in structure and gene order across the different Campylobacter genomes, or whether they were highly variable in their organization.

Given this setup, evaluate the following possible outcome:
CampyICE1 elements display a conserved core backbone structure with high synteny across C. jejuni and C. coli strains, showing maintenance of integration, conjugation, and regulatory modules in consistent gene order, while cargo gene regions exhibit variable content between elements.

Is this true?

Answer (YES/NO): NO